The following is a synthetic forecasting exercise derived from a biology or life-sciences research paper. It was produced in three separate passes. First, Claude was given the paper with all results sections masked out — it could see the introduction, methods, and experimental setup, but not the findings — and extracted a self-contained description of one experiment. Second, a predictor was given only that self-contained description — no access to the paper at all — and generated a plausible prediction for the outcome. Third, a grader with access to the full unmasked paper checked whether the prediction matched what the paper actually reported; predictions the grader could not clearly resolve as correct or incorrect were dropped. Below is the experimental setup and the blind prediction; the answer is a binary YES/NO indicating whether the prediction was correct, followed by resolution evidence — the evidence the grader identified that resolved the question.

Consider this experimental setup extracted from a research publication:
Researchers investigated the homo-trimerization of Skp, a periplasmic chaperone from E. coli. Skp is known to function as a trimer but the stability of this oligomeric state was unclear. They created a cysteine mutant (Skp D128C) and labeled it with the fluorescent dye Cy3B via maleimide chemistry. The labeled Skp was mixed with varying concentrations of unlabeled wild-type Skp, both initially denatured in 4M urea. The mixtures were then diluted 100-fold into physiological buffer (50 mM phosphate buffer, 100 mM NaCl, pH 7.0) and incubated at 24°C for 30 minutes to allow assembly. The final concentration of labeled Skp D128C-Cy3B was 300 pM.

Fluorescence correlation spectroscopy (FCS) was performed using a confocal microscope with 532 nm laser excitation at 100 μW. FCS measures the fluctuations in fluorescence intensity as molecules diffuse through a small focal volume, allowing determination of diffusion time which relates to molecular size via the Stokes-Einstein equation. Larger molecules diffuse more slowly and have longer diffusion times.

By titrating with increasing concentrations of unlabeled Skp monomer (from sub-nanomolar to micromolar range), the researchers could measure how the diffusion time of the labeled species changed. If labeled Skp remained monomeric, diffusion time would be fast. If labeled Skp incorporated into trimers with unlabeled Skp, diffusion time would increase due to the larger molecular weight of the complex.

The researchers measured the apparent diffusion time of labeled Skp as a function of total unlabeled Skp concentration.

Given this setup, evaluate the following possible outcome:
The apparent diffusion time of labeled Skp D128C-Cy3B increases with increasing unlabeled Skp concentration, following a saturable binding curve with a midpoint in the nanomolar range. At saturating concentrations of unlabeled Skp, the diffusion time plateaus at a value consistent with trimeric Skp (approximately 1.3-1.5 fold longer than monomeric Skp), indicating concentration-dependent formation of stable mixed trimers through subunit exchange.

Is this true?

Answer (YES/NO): YES